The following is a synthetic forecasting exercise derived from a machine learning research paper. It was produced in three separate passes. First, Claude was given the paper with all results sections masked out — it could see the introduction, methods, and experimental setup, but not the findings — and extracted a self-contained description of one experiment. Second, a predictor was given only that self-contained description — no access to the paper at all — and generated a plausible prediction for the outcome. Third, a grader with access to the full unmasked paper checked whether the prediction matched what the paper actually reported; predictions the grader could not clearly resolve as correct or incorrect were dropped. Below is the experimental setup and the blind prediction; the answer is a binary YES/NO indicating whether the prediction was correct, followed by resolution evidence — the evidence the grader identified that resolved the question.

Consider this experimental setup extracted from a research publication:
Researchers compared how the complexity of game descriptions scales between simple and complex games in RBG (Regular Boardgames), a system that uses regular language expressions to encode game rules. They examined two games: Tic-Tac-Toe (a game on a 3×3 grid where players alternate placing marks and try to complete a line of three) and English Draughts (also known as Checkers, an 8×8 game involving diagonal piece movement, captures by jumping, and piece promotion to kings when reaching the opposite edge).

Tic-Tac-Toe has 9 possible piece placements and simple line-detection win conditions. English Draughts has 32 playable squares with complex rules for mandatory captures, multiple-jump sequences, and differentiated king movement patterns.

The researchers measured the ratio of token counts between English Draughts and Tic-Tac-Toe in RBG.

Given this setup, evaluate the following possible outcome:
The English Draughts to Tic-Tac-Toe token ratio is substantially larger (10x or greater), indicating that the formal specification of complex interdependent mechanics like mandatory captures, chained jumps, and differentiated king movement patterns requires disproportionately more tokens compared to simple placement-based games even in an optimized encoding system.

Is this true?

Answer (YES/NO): NO